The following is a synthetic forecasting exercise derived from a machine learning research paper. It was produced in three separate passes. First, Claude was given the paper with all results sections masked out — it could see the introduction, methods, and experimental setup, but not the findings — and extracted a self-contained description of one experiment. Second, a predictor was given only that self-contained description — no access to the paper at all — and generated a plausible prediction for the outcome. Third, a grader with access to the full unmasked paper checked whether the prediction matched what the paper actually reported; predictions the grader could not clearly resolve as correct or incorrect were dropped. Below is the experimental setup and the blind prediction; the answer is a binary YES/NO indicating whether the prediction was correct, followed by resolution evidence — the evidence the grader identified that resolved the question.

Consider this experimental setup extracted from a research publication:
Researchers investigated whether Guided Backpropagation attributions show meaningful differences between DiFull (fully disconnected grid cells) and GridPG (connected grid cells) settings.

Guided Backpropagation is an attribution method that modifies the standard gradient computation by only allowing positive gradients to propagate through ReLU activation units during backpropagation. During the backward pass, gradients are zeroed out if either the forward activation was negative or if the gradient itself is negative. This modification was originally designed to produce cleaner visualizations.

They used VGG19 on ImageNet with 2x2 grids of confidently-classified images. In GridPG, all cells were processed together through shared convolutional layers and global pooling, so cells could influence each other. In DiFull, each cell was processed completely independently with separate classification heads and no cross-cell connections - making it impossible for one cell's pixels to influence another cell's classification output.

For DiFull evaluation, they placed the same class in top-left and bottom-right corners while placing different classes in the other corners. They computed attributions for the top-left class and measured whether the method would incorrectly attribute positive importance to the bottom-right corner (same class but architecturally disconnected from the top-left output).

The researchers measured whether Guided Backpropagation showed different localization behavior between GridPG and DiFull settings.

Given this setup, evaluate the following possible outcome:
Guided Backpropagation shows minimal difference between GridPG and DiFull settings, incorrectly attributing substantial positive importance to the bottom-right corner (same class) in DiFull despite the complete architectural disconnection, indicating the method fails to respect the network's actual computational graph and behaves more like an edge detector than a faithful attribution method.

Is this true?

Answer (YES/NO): NO